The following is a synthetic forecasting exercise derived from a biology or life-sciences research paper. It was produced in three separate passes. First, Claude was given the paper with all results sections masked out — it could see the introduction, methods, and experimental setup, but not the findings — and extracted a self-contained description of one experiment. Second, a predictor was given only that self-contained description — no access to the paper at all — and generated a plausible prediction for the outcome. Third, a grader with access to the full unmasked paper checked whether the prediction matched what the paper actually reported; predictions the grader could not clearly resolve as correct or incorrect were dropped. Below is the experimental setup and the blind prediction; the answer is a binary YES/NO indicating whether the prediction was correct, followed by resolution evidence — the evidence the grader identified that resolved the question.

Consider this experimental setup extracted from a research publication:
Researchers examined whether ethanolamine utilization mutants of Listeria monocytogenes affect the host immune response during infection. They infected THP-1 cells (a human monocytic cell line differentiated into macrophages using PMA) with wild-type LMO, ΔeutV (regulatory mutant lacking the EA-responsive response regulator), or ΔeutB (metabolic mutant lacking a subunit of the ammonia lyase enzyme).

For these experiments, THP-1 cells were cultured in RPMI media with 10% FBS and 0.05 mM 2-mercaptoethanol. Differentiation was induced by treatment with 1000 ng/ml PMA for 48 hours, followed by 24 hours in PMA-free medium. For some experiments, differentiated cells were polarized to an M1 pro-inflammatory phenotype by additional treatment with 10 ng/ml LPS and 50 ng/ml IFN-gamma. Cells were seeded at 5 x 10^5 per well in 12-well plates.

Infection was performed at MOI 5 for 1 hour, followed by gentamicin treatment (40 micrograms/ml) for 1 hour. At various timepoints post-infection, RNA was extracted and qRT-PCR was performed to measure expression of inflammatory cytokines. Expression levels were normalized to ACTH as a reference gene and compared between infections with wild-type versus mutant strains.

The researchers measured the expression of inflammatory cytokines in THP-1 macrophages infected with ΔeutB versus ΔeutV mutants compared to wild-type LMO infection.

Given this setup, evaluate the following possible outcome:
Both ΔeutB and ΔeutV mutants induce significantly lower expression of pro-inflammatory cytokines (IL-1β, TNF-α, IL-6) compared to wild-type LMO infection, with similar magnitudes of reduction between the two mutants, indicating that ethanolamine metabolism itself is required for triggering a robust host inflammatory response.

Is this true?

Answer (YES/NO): NO